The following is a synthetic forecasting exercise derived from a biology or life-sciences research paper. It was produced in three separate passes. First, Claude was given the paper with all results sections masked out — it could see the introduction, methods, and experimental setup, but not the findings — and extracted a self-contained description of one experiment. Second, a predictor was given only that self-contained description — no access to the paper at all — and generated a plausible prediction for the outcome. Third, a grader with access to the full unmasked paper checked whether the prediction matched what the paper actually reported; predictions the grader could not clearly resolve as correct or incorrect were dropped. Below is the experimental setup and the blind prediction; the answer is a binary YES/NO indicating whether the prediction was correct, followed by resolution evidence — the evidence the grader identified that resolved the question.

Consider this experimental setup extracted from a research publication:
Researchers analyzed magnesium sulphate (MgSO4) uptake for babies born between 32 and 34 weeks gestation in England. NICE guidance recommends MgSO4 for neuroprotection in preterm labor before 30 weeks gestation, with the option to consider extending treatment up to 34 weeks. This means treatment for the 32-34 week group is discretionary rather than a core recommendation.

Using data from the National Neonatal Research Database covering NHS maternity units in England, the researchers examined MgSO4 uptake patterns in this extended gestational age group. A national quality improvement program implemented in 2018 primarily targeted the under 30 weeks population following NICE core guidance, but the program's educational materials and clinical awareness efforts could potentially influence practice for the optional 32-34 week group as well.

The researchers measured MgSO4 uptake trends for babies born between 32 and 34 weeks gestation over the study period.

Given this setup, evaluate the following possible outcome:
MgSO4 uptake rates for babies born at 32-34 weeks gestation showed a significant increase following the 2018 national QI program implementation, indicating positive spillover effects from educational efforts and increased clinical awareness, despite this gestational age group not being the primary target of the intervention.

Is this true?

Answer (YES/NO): YES